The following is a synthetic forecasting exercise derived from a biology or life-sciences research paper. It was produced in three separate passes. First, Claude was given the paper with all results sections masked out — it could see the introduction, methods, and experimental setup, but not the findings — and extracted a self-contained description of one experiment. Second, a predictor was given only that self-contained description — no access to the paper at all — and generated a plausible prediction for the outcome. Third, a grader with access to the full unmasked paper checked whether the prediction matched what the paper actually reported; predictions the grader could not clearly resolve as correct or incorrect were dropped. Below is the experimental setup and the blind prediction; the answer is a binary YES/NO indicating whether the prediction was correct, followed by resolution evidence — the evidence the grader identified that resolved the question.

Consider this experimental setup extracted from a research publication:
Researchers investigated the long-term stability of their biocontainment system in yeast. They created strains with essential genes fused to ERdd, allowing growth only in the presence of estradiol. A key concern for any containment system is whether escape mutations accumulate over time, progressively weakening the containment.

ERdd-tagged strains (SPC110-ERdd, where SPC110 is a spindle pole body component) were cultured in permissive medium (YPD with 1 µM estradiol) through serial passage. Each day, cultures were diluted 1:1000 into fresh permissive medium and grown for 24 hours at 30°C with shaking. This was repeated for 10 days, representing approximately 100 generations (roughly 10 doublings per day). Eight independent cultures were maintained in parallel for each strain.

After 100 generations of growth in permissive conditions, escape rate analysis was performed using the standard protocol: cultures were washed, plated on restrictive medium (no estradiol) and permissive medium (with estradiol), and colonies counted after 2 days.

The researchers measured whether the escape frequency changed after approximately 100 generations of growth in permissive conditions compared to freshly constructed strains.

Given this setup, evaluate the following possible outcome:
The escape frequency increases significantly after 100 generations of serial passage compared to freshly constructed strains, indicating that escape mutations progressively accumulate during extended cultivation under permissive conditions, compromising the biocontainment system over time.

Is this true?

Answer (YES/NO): NO